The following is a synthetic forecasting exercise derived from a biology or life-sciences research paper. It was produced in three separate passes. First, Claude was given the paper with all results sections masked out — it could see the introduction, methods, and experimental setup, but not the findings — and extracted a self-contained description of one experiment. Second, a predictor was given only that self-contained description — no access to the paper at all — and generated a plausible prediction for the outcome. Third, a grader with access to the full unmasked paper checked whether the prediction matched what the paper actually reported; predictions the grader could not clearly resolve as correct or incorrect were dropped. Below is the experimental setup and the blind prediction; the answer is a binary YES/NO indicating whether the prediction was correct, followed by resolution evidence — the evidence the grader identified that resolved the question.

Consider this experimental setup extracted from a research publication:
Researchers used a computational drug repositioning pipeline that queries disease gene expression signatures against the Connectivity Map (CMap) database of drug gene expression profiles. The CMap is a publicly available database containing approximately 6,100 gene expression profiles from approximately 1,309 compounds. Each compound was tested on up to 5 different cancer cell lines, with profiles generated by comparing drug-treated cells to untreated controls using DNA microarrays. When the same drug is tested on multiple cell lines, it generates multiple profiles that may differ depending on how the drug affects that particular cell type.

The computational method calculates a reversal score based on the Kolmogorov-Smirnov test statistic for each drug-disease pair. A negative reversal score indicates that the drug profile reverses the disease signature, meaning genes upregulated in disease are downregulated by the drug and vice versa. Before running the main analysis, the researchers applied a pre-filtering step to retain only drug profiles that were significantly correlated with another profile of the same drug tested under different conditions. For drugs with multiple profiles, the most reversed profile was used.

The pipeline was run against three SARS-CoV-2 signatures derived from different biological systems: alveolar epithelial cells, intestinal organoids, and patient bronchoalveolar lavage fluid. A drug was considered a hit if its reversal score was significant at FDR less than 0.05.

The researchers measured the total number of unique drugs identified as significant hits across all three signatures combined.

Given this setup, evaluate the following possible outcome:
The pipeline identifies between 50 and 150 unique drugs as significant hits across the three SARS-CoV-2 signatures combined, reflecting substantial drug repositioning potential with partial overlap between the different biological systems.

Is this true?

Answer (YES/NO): YES